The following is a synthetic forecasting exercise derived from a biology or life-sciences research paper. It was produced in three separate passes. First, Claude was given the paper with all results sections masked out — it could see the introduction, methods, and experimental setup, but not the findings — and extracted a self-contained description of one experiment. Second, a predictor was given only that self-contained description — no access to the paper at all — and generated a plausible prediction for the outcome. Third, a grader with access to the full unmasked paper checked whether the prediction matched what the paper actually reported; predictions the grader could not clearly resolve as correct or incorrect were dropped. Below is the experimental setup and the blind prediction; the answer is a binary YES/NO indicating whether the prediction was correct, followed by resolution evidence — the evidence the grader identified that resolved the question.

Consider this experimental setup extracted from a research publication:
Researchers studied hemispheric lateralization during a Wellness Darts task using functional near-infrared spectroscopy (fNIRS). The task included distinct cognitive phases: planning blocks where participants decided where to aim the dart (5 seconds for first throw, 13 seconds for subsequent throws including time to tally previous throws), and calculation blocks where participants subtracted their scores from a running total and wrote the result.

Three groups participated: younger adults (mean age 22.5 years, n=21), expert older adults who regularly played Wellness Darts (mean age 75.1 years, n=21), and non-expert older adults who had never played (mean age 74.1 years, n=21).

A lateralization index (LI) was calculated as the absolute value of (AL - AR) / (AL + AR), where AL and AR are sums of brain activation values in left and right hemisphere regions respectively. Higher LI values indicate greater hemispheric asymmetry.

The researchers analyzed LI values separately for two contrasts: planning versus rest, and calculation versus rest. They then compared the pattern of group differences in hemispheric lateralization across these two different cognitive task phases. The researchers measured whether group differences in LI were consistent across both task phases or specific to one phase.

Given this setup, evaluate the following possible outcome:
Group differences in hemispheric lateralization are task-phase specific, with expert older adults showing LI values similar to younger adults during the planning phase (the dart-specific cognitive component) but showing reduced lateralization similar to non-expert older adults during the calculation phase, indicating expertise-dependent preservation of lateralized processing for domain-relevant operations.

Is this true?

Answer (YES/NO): NO